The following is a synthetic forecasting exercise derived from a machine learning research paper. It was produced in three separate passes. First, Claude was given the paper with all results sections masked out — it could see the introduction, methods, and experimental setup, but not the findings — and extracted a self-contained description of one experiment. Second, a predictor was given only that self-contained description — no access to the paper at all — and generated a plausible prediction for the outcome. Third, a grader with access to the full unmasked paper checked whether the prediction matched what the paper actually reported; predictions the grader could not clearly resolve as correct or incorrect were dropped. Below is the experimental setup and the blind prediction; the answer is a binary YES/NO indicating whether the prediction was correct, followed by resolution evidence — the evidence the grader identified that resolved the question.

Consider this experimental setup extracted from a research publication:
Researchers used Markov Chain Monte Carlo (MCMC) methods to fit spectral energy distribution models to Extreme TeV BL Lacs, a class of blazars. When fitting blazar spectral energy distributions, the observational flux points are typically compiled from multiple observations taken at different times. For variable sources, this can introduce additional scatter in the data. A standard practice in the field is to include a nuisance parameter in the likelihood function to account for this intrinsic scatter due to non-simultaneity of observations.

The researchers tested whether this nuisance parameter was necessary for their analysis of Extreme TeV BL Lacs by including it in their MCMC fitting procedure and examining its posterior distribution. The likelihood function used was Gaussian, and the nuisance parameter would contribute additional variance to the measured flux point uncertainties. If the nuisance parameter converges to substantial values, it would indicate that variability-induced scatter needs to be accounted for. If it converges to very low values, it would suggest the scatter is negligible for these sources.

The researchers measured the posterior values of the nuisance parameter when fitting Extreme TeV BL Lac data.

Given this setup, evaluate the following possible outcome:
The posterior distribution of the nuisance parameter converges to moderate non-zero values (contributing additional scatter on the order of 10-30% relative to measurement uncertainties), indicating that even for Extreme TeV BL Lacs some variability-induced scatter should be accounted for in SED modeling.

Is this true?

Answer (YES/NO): NO